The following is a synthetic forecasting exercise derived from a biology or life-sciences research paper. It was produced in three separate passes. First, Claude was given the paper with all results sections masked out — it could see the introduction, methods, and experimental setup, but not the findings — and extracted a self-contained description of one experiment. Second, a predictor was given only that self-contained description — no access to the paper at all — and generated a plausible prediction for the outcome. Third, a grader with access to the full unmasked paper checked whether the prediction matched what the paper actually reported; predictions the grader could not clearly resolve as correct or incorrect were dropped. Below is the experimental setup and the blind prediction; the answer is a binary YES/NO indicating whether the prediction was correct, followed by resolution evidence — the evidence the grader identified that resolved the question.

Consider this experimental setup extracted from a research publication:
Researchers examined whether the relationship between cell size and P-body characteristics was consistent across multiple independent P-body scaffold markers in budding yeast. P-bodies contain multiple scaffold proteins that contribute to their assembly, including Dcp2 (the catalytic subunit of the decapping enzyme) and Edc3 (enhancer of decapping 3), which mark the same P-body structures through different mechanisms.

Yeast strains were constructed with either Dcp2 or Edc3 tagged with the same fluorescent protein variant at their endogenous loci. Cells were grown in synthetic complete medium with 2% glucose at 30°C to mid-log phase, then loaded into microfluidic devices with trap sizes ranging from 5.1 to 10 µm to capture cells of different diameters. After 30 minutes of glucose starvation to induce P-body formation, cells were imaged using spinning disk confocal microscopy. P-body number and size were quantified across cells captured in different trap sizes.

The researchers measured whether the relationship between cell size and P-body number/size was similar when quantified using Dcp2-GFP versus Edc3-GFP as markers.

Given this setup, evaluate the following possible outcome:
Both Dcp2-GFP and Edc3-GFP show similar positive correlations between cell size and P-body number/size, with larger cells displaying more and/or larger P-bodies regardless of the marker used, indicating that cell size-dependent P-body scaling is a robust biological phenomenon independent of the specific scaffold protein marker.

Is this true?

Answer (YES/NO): YES